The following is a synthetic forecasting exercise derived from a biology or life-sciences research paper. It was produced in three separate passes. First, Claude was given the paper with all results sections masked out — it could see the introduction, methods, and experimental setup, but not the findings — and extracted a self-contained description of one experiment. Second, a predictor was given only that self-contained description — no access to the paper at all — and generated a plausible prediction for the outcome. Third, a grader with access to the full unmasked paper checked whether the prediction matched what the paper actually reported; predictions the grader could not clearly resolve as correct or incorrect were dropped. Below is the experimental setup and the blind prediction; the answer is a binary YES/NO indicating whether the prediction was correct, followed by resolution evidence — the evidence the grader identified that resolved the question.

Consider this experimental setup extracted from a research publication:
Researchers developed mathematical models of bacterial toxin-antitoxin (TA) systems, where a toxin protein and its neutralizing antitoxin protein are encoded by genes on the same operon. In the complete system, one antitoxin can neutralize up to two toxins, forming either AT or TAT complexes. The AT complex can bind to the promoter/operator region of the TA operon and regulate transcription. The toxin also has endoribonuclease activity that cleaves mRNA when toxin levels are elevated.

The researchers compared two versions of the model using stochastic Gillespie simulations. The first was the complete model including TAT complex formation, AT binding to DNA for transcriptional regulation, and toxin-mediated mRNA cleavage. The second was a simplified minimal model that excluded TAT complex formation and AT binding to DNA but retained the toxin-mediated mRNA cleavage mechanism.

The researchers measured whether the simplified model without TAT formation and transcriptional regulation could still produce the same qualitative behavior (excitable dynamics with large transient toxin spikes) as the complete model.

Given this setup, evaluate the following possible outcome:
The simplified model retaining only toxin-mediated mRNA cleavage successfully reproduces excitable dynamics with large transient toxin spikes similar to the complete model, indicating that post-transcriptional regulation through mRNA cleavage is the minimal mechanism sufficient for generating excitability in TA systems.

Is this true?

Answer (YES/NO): YES